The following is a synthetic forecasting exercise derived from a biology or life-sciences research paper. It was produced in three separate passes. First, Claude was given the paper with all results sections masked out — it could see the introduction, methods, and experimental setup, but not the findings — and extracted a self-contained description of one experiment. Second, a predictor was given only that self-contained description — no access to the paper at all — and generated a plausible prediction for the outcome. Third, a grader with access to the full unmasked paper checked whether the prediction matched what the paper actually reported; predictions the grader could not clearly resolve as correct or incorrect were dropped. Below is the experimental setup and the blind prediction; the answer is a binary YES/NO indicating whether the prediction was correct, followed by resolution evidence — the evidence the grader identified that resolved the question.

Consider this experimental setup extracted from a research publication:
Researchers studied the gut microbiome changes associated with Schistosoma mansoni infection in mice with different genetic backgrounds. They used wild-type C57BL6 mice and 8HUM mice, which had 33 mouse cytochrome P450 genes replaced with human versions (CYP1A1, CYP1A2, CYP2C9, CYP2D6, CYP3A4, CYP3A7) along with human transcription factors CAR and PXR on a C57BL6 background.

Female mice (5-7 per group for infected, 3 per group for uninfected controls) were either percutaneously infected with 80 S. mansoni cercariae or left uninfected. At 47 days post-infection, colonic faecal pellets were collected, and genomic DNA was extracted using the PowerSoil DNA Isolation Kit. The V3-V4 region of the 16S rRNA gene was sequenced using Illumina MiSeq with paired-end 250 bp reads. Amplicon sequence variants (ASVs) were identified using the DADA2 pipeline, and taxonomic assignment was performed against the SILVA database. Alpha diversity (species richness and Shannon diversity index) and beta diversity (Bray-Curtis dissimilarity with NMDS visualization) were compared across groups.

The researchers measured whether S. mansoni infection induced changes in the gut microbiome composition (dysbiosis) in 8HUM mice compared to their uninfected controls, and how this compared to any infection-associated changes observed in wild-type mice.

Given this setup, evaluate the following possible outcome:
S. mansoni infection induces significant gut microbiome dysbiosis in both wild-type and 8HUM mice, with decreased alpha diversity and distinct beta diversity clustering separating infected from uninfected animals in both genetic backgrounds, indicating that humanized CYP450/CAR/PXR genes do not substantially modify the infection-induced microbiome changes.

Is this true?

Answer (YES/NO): NO